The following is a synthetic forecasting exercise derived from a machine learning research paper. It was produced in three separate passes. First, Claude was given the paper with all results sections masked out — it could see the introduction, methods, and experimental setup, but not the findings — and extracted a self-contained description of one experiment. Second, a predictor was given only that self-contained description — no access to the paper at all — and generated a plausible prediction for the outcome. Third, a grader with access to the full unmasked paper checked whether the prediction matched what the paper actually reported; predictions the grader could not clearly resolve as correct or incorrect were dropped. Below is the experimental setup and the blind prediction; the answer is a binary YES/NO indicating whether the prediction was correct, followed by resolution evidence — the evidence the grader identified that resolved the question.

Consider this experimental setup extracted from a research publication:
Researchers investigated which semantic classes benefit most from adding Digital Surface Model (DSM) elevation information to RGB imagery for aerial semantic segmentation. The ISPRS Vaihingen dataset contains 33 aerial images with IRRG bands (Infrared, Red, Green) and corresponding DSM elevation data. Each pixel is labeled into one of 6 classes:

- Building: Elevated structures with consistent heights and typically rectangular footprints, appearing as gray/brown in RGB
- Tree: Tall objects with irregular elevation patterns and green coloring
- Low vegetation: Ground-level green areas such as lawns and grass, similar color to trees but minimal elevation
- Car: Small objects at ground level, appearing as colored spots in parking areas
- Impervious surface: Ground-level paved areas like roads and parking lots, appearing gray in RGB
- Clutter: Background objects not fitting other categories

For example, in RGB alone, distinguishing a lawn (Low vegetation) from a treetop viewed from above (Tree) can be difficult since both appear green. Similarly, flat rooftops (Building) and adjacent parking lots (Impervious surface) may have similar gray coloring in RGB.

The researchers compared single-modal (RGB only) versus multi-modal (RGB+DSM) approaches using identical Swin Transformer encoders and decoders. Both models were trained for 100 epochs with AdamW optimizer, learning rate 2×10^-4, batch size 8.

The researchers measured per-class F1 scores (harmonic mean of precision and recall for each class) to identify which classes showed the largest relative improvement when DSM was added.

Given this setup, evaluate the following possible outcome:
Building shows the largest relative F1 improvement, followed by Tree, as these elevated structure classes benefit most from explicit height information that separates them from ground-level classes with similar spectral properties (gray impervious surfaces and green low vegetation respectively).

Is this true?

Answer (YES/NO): NO